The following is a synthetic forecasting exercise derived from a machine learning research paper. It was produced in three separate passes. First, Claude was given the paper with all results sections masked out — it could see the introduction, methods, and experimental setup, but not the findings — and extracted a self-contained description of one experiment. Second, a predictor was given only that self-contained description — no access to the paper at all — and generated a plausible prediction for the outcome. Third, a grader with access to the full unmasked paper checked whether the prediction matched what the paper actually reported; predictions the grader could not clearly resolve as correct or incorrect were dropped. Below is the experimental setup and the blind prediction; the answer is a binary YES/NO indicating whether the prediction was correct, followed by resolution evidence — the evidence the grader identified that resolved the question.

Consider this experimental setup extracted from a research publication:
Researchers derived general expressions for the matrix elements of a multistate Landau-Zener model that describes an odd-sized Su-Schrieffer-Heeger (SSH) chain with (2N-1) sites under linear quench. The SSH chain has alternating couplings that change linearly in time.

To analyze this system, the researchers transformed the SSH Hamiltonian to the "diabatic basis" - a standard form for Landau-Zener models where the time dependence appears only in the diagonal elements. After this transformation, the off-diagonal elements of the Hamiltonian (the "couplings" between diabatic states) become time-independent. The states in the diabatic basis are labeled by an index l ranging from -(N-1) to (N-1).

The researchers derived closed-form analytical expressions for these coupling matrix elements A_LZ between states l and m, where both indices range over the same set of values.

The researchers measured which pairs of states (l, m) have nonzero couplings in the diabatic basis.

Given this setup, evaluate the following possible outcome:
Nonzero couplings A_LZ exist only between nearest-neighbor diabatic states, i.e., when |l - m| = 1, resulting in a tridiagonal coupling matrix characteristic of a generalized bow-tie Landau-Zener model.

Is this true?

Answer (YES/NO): NO